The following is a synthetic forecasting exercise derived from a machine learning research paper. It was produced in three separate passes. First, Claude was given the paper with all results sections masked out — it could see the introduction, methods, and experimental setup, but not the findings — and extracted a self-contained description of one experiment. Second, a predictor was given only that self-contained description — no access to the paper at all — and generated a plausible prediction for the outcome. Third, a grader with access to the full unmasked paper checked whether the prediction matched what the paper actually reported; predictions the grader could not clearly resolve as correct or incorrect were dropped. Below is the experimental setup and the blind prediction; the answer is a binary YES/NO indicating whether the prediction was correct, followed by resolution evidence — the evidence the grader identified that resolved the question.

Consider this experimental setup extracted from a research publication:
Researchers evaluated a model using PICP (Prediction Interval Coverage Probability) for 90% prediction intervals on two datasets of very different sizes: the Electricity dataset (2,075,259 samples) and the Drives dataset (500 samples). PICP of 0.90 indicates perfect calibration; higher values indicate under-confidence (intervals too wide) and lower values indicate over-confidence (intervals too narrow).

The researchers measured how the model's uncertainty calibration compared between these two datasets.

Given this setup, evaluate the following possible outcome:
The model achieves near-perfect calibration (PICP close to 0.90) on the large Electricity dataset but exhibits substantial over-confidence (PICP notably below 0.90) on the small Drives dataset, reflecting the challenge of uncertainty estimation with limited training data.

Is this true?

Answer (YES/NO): NO